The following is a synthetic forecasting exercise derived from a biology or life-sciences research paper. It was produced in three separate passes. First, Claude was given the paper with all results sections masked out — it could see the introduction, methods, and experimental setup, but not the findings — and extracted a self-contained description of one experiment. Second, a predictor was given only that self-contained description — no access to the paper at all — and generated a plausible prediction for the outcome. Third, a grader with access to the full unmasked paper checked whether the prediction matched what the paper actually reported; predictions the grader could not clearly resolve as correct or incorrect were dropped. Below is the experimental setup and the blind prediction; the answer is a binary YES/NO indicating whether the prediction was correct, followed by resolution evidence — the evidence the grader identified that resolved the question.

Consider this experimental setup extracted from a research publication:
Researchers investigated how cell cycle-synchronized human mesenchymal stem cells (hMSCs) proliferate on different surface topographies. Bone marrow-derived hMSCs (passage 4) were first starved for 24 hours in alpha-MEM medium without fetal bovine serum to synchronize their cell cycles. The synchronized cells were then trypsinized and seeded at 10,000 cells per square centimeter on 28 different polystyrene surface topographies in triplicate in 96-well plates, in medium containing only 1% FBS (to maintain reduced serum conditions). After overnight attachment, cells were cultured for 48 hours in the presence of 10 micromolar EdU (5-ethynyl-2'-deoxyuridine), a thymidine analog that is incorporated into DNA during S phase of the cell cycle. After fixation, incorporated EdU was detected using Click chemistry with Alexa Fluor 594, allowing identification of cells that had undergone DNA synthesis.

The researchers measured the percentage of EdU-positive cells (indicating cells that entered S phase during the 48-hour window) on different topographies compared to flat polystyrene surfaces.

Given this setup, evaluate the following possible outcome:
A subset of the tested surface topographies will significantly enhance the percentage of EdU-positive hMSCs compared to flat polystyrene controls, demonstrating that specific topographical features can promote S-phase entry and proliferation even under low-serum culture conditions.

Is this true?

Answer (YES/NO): NO